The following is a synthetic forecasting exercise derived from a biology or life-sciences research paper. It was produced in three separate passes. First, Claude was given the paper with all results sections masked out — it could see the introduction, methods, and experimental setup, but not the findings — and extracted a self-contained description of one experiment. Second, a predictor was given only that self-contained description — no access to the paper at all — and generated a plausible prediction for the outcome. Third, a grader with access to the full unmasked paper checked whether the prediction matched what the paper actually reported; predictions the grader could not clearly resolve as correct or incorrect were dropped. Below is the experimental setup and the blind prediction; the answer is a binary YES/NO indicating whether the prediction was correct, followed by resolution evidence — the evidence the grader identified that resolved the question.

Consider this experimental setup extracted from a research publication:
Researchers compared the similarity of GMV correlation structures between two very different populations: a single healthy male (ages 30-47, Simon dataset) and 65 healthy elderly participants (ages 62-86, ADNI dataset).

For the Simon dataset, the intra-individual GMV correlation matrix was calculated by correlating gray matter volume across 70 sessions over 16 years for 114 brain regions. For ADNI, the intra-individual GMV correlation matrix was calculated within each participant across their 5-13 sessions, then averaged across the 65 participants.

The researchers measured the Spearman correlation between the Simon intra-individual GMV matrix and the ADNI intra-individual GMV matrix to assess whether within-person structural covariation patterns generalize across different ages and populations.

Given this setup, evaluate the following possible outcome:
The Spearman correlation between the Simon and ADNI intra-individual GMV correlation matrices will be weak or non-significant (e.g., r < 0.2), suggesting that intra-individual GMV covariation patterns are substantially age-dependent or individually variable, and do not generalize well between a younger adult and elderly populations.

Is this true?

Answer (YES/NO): NO